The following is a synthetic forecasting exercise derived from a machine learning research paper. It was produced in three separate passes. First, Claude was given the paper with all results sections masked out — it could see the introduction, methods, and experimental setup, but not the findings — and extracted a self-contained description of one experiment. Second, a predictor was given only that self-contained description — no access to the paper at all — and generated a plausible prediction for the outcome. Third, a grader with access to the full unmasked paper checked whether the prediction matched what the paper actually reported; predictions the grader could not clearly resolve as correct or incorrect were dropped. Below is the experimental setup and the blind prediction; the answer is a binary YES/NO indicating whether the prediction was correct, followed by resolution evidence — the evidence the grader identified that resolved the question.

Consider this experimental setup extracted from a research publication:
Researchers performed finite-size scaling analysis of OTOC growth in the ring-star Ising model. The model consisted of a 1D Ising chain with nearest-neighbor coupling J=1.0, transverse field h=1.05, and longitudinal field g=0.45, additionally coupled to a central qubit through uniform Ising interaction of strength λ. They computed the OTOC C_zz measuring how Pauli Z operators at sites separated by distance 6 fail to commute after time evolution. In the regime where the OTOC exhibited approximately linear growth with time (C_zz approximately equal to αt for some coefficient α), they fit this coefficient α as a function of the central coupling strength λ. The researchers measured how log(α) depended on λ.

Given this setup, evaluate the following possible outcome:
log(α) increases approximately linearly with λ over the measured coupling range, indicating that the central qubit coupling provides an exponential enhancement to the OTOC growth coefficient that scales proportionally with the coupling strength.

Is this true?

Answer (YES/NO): NO